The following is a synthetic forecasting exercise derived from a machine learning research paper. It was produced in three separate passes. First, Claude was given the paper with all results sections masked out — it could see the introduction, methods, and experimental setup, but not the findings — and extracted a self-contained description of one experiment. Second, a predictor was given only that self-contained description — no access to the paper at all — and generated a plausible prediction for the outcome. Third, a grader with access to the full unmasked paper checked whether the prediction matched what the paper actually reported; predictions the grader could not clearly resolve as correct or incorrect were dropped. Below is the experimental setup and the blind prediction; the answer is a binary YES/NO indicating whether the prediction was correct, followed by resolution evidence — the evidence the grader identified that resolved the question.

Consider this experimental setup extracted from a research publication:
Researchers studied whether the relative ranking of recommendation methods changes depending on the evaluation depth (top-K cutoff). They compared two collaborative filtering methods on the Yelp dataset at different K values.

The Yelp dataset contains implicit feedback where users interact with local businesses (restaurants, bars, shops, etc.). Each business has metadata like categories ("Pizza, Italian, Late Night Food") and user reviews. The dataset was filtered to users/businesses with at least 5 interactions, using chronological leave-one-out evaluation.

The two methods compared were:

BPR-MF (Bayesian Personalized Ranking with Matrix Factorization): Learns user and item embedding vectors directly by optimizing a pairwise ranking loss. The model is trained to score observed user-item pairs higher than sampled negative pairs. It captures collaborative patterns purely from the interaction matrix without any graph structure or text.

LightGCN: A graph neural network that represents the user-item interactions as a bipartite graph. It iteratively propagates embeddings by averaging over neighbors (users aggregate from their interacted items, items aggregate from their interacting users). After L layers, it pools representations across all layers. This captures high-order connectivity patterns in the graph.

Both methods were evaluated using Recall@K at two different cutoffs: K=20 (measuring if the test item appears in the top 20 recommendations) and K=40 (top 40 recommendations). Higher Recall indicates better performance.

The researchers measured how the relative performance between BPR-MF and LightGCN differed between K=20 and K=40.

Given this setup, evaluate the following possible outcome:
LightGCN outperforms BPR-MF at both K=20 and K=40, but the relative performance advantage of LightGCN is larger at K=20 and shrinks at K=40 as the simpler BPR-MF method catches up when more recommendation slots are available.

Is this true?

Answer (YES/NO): NO